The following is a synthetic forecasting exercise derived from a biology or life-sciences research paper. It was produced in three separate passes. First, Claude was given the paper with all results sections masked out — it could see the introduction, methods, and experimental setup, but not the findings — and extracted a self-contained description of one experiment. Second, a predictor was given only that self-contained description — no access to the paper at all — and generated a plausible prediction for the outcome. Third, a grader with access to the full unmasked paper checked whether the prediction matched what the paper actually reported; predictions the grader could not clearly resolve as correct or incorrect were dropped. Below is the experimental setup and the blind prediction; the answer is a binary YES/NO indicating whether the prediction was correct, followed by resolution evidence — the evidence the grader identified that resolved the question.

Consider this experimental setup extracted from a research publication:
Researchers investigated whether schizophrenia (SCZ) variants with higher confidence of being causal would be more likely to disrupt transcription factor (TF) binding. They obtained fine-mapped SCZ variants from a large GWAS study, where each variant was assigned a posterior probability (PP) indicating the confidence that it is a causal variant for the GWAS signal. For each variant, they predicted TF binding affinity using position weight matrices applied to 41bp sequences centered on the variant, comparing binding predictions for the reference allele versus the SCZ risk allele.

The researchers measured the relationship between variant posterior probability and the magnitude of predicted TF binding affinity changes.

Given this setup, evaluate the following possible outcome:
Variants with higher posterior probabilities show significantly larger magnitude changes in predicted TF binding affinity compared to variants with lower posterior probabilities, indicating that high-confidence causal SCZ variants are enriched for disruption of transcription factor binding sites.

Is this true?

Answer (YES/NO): YES